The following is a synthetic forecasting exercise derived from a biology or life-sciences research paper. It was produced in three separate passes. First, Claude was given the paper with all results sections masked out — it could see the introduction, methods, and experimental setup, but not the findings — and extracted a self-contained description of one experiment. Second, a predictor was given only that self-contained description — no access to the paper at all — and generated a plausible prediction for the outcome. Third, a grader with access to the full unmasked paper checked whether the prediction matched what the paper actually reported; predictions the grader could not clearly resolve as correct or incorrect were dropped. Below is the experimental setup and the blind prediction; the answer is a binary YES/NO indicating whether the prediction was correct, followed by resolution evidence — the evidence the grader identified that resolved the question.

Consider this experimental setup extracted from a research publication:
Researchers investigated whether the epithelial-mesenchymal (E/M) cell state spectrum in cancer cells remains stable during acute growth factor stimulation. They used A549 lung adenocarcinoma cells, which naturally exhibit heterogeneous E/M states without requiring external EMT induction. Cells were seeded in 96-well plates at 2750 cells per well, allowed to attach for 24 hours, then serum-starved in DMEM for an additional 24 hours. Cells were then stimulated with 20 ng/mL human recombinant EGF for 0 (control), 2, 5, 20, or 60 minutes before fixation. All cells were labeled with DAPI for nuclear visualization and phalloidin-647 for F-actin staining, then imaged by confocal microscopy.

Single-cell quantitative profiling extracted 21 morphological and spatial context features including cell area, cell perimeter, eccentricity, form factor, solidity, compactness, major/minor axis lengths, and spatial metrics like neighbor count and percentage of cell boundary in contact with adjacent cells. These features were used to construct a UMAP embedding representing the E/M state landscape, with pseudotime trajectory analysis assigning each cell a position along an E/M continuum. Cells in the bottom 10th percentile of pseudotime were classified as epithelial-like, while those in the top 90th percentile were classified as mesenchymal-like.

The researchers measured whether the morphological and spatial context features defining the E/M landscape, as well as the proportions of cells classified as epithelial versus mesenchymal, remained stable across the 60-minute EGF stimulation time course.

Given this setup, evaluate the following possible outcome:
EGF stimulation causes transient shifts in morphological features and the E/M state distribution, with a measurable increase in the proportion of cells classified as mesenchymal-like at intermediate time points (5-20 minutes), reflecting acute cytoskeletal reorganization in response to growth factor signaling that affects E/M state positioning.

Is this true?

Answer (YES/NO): NO